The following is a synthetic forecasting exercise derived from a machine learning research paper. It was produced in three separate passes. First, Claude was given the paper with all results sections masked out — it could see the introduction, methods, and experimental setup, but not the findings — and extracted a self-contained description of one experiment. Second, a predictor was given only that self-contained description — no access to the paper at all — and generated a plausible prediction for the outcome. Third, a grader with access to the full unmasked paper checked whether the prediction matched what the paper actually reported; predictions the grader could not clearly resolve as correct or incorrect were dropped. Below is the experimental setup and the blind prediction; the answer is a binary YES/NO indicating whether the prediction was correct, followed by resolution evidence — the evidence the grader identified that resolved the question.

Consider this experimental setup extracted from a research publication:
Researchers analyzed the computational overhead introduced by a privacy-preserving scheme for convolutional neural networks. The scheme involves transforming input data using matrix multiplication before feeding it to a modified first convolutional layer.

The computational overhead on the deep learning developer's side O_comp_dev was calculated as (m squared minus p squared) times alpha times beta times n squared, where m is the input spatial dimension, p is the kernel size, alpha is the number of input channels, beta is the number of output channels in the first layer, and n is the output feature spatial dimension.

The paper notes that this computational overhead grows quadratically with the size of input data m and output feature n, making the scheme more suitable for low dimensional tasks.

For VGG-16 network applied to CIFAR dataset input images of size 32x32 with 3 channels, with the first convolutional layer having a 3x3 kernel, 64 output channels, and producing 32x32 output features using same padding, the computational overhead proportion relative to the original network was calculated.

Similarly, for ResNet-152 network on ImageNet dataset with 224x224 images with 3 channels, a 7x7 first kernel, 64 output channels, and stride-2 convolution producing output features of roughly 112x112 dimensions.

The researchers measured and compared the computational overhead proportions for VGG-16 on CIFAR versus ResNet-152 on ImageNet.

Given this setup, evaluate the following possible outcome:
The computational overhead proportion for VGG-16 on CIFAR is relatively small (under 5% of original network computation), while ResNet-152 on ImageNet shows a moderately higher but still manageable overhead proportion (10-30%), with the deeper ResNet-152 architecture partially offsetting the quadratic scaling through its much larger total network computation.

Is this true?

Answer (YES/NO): NO